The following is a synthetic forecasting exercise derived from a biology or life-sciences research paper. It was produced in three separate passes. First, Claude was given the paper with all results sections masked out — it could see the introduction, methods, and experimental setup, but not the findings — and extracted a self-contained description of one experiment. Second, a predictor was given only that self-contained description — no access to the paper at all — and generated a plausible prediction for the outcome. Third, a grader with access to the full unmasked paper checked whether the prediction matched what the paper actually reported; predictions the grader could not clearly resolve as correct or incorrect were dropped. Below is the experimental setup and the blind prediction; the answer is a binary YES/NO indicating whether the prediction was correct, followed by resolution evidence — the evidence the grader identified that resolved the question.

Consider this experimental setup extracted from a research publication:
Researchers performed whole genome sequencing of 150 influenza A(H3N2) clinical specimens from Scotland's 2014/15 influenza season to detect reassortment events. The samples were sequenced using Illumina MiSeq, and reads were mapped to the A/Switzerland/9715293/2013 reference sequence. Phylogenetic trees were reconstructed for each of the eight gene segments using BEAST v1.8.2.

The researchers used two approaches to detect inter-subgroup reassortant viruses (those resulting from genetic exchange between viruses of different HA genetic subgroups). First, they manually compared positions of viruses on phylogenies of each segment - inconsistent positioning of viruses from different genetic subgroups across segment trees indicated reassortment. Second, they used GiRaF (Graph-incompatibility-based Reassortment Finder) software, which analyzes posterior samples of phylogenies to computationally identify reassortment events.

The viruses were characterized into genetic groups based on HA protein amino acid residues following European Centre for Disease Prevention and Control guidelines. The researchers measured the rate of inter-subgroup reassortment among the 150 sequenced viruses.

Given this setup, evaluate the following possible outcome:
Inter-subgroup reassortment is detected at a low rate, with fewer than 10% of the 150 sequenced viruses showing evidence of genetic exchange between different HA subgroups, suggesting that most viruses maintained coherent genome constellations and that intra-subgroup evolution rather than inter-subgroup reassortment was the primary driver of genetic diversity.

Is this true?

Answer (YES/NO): YES